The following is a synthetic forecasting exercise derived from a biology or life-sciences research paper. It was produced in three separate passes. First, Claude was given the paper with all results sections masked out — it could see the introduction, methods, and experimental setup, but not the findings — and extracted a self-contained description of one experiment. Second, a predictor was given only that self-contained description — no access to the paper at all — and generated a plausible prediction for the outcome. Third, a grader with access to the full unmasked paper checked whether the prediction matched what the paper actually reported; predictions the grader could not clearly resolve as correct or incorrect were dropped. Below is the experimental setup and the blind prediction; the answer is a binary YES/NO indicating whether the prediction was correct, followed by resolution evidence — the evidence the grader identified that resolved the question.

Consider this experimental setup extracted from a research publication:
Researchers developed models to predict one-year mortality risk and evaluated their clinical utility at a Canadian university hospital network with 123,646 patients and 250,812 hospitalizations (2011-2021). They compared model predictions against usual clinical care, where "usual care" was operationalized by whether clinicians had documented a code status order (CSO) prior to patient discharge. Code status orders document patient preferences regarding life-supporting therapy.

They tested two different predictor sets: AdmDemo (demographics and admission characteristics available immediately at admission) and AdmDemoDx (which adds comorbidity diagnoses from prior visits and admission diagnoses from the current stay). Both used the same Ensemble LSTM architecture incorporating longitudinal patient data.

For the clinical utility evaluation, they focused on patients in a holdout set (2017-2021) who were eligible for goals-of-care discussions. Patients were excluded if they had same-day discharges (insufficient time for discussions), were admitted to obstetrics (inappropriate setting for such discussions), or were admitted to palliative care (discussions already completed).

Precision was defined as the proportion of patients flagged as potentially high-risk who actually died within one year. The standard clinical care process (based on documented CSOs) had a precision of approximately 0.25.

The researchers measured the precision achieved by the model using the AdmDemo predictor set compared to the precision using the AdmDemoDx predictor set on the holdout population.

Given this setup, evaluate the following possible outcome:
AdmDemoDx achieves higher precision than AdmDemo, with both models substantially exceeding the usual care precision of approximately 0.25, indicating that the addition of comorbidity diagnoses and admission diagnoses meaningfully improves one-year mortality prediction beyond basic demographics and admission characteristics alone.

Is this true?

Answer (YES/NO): NO